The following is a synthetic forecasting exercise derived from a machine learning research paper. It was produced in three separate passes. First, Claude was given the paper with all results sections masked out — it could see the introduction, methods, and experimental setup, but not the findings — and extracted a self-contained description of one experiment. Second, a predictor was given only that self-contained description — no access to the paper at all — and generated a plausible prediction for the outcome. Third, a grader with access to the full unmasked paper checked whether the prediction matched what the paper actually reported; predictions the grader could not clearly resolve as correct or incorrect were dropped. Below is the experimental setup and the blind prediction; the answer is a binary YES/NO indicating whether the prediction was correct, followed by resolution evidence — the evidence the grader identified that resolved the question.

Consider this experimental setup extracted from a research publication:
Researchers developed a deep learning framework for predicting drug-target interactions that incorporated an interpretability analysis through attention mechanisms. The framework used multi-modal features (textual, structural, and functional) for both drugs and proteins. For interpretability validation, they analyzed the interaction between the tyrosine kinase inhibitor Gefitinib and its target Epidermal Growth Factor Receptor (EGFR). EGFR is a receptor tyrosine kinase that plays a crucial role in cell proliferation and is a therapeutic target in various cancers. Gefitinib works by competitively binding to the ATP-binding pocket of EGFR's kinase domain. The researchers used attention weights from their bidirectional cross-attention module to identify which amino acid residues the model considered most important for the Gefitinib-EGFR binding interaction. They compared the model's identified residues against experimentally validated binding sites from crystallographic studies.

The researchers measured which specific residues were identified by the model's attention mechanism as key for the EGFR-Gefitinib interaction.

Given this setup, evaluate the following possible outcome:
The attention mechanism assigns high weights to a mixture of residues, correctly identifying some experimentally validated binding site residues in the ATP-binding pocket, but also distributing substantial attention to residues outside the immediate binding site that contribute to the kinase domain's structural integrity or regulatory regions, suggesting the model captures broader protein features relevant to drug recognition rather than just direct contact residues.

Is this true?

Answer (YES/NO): NO